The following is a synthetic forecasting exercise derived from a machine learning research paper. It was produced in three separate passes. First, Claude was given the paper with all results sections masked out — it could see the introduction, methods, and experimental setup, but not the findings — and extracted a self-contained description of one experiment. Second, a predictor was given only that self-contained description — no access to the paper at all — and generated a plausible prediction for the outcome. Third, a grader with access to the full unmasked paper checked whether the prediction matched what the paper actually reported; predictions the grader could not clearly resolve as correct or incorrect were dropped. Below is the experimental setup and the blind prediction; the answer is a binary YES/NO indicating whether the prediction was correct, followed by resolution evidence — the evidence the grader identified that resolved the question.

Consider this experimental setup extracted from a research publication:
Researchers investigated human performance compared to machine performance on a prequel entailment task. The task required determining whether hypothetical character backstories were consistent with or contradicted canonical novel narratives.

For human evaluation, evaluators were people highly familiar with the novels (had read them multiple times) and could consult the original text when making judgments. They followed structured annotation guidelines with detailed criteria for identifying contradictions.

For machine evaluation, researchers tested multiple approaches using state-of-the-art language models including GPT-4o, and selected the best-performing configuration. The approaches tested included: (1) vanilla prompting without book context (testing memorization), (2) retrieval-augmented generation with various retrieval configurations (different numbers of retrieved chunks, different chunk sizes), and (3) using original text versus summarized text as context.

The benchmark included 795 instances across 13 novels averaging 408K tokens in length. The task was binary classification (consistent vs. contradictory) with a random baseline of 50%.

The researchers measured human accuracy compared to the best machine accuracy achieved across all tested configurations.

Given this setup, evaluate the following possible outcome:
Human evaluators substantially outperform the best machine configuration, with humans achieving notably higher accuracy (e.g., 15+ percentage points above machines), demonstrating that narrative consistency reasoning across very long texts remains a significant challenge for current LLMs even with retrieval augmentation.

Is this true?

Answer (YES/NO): YES